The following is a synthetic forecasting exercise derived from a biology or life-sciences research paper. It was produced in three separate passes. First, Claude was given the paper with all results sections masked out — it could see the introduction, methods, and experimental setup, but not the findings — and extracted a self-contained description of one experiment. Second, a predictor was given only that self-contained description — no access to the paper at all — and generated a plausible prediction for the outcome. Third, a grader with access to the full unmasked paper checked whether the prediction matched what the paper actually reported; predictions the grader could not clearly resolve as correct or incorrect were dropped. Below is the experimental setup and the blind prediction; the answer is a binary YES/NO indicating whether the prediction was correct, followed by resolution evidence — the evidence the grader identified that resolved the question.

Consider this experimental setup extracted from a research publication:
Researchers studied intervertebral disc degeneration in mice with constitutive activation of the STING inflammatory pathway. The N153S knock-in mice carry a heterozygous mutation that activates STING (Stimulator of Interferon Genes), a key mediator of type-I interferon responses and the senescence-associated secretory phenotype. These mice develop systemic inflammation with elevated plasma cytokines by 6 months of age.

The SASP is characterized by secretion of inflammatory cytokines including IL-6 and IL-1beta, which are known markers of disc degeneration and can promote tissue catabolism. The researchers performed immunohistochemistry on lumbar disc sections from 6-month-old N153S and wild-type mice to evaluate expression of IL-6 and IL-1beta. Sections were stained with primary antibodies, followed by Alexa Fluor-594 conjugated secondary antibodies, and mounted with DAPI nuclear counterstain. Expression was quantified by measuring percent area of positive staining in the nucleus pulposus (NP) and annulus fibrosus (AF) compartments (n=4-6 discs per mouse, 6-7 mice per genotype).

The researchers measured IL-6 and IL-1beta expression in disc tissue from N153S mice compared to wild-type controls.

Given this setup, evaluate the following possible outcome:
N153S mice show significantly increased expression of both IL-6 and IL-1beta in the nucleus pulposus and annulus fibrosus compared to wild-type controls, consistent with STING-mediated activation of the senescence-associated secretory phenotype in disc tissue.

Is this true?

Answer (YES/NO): NO